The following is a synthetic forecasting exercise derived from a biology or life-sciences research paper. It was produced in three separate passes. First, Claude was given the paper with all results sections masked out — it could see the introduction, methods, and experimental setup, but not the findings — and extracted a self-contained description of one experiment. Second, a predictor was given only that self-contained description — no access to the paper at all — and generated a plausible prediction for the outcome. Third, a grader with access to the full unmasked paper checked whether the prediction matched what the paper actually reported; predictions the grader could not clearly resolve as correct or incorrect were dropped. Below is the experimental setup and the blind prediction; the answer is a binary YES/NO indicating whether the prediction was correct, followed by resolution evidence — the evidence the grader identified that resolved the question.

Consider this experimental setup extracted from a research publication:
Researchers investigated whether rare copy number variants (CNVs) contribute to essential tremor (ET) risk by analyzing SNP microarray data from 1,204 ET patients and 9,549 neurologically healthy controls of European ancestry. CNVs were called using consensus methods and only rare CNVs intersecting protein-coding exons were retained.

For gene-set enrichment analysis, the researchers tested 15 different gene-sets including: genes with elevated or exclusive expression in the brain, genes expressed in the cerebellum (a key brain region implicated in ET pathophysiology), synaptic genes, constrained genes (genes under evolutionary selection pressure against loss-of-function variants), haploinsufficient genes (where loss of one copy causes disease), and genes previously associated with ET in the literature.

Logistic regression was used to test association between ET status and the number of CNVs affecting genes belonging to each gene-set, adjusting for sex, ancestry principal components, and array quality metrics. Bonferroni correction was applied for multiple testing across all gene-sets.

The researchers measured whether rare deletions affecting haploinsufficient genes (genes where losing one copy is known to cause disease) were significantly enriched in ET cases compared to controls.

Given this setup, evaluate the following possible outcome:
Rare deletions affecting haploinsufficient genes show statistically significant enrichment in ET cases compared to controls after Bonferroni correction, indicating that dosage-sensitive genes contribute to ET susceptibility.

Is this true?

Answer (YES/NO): NO